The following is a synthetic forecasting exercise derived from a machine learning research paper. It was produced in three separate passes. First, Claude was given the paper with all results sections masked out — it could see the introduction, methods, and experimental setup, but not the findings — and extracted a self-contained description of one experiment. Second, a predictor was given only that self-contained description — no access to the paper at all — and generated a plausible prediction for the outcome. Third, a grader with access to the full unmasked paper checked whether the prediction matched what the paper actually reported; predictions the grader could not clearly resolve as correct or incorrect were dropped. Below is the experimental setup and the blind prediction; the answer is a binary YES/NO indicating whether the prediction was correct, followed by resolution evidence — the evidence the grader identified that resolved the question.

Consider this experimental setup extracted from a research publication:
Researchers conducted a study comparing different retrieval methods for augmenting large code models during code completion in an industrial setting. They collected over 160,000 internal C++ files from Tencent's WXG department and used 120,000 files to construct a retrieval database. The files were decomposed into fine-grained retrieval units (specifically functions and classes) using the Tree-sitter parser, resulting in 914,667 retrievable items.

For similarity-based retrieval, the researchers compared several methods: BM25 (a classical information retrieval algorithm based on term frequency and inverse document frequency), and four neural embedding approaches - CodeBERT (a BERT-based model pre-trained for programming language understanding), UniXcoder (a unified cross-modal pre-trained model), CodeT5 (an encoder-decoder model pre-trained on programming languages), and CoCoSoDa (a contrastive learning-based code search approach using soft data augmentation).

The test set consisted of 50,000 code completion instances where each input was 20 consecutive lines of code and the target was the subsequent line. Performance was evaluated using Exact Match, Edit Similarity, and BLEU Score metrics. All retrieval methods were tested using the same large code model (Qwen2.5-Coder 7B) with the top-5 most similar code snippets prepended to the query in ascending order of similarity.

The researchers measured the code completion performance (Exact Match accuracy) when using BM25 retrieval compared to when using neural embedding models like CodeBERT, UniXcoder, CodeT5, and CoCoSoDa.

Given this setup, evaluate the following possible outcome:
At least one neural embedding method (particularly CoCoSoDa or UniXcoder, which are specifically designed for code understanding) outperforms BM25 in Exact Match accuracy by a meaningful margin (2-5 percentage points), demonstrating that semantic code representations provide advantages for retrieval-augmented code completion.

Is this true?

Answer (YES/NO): NO